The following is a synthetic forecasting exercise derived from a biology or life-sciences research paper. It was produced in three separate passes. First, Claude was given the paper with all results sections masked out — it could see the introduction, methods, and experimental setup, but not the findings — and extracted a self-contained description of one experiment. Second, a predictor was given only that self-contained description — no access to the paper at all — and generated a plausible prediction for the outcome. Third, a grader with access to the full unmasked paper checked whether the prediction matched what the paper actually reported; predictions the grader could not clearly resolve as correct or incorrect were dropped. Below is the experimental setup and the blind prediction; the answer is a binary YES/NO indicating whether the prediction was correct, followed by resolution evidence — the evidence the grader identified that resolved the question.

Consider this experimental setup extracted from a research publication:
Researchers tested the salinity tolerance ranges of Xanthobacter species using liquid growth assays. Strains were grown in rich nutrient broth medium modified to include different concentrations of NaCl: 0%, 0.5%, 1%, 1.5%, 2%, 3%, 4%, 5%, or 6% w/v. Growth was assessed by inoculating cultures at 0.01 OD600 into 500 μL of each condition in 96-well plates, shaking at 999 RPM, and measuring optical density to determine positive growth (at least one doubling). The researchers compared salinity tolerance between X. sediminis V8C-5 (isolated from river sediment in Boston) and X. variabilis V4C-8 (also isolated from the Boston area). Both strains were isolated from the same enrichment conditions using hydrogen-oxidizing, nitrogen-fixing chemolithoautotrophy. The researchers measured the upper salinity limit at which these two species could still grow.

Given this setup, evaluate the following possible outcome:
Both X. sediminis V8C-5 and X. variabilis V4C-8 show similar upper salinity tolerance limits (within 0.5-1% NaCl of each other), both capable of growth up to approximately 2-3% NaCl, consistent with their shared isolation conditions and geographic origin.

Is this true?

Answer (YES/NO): NO